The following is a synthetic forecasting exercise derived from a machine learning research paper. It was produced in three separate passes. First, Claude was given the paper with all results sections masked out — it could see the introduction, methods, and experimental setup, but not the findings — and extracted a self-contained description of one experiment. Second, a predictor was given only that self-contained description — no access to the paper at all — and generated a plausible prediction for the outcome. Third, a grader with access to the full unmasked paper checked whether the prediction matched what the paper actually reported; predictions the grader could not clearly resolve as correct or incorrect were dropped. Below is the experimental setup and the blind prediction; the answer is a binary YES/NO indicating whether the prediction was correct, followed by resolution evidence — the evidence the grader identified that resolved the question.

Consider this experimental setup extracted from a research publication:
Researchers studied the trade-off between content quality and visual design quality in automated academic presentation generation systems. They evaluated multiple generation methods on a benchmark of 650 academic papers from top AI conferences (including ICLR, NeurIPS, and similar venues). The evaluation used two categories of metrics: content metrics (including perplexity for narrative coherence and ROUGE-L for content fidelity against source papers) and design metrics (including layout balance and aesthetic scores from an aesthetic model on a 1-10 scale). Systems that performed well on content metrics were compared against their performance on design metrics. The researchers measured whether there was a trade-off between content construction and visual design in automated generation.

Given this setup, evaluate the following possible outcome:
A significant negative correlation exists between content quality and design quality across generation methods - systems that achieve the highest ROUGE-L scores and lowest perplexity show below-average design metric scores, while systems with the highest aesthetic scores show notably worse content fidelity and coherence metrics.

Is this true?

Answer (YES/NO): NO